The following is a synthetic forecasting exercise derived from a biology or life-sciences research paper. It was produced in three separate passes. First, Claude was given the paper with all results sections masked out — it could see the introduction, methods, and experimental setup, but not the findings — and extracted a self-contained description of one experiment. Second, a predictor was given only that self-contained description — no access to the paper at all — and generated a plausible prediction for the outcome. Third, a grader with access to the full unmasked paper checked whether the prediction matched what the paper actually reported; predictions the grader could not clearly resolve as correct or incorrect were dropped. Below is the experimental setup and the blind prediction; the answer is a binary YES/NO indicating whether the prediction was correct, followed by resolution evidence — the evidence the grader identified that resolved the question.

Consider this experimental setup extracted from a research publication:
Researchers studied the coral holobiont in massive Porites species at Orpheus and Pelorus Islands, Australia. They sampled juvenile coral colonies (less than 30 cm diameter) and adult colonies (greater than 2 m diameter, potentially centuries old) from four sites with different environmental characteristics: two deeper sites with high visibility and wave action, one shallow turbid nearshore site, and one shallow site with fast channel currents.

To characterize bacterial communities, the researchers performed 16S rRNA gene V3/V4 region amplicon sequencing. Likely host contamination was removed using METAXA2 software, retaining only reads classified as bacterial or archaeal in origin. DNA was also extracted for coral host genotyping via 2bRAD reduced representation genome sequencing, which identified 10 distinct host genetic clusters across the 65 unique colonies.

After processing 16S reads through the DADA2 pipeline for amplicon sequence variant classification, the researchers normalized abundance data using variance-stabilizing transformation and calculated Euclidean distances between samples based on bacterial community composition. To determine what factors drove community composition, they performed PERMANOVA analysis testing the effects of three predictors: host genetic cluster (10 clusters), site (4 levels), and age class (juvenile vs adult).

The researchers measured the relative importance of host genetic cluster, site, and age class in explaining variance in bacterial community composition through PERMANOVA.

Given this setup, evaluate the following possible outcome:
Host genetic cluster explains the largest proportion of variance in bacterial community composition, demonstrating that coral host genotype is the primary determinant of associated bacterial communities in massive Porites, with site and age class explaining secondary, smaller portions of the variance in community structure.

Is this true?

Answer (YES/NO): YES